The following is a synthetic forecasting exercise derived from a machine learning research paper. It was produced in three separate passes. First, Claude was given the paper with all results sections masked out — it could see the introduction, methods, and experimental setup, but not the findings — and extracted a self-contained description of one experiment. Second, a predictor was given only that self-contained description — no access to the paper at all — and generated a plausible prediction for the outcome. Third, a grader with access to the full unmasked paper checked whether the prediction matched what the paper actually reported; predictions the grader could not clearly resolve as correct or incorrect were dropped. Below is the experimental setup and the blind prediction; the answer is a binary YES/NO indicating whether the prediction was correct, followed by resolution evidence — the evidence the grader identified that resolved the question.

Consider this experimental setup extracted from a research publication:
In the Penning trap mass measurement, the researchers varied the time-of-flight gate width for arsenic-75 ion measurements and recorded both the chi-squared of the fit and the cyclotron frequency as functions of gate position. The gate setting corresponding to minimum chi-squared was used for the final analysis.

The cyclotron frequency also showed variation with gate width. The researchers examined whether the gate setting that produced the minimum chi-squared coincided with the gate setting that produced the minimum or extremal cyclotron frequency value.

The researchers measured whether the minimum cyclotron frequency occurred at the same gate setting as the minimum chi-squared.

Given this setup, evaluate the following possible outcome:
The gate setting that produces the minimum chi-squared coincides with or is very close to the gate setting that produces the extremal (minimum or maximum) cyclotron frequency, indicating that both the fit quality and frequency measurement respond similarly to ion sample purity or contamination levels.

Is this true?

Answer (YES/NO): NO